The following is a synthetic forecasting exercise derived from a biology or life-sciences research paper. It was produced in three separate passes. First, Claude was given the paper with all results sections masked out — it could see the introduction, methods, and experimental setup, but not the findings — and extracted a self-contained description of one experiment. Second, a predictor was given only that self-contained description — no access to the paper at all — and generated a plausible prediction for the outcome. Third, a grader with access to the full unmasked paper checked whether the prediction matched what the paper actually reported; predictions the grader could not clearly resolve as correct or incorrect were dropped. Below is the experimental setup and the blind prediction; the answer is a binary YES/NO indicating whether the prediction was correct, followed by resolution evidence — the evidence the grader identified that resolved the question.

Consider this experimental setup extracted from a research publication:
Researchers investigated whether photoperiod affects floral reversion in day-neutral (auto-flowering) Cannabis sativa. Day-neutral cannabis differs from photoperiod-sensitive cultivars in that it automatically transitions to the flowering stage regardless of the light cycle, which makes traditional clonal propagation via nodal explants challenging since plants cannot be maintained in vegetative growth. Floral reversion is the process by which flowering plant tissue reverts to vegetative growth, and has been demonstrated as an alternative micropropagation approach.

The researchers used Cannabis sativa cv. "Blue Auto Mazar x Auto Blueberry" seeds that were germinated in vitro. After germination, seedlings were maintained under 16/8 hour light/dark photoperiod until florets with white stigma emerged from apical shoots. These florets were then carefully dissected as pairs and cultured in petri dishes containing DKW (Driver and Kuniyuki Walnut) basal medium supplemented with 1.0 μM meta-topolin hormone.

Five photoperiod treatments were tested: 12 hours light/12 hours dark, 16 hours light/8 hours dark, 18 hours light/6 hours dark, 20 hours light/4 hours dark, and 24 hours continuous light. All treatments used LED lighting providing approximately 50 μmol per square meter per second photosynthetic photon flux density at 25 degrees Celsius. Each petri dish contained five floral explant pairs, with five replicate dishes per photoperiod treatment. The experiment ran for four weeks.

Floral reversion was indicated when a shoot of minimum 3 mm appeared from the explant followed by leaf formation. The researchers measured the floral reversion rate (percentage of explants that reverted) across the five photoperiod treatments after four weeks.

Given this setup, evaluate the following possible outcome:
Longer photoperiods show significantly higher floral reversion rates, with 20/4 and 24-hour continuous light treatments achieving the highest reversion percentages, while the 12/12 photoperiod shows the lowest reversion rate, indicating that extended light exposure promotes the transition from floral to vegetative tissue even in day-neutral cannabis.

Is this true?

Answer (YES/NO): NO